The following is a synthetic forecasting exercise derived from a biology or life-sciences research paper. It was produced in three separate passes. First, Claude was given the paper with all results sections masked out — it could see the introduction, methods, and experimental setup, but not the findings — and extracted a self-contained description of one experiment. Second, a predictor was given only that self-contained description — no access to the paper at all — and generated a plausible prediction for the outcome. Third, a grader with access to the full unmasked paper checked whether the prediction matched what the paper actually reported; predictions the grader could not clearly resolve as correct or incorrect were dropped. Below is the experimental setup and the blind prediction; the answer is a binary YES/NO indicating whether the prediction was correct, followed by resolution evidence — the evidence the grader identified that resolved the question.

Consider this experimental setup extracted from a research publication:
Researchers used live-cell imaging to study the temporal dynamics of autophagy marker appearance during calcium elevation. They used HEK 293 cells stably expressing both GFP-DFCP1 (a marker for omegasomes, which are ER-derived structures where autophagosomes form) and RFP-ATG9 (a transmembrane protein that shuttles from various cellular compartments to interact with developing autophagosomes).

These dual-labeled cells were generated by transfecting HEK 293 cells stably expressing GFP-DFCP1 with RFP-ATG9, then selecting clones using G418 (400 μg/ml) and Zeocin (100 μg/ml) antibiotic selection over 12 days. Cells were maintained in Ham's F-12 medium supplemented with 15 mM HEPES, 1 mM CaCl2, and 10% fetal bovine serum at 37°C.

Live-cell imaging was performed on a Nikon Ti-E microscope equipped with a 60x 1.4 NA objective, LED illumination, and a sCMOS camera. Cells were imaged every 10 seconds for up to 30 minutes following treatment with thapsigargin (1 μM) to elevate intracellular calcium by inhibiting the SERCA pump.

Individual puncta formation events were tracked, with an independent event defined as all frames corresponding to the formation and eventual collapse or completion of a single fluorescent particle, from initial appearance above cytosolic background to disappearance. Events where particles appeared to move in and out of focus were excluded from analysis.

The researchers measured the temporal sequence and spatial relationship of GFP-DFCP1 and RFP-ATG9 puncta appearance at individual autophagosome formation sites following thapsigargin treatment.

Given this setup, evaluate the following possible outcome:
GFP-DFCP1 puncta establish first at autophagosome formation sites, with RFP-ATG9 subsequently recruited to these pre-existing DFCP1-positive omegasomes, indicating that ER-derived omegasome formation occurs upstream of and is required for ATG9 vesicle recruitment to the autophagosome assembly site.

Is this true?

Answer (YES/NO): NO